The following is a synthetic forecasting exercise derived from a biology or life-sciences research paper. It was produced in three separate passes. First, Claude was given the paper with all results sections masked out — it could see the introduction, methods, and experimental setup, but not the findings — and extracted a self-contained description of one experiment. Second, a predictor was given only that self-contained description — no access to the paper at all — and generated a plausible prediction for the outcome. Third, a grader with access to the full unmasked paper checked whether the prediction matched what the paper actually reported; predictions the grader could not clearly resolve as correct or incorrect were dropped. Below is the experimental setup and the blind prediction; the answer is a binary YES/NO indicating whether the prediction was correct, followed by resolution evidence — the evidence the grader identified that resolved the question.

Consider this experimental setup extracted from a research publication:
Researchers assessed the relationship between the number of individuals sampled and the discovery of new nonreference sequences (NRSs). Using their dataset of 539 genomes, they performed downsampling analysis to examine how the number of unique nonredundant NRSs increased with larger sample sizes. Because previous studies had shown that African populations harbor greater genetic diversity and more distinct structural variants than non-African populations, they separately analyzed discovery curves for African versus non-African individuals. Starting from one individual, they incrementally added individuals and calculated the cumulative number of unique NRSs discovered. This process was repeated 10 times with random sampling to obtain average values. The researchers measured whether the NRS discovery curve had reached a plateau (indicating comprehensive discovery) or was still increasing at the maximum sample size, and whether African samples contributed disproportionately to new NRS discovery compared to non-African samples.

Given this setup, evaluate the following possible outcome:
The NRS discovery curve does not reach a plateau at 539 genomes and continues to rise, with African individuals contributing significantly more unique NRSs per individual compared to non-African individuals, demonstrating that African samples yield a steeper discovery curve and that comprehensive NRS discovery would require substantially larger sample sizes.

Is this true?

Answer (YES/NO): YES